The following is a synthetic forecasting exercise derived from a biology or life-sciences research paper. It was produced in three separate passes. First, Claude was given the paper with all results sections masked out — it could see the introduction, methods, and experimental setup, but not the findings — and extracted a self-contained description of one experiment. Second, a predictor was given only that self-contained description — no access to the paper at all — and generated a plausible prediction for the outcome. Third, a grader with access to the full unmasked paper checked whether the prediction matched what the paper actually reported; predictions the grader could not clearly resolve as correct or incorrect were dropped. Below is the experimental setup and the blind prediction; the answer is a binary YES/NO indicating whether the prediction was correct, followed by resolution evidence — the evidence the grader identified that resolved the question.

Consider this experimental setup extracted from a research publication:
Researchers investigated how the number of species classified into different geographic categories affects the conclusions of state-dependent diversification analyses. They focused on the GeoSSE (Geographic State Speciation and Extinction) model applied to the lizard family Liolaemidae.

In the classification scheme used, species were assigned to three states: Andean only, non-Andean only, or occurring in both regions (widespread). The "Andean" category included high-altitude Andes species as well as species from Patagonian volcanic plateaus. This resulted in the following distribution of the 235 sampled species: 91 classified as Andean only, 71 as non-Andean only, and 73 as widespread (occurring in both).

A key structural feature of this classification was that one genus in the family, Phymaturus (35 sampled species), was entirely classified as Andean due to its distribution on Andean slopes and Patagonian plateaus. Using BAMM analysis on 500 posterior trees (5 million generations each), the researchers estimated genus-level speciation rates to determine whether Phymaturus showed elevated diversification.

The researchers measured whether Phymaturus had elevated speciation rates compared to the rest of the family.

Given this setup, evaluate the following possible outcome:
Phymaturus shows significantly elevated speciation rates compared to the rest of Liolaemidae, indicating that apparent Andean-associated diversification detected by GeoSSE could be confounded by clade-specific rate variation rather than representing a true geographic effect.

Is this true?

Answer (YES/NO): YES